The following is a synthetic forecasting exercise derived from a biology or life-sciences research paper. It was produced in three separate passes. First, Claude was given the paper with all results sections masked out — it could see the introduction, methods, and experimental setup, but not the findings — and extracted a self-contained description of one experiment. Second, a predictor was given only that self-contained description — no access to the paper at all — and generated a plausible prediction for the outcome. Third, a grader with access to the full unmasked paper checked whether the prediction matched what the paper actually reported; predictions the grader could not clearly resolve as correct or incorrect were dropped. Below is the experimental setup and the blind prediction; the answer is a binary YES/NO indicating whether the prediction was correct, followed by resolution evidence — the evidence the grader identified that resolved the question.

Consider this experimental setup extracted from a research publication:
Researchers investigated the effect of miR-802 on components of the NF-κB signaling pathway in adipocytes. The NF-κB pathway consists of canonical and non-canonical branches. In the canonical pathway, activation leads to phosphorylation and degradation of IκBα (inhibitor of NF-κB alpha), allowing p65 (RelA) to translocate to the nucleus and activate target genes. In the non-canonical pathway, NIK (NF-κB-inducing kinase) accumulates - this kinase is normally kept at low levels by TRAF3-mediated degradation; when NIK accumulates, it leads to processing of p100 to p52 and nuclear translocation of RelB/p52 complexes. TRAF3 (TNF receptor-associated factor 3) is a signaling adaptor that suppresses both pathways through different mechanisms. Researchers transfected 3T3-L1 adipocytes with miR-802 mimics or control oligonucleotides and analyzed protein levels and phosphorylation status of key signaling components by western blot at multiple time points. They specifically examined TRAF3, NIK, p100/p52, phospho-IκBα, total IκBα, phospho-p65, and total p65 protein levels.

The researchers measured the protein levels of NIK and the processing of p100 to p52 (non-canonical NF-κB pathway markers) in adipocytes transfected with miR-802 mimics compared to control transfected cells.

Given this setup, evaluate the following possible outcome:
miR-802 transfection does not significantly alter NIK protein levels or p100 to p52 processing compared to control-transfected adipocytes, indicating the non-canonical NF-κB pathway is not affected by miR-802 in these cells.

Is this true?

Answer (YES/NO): NO